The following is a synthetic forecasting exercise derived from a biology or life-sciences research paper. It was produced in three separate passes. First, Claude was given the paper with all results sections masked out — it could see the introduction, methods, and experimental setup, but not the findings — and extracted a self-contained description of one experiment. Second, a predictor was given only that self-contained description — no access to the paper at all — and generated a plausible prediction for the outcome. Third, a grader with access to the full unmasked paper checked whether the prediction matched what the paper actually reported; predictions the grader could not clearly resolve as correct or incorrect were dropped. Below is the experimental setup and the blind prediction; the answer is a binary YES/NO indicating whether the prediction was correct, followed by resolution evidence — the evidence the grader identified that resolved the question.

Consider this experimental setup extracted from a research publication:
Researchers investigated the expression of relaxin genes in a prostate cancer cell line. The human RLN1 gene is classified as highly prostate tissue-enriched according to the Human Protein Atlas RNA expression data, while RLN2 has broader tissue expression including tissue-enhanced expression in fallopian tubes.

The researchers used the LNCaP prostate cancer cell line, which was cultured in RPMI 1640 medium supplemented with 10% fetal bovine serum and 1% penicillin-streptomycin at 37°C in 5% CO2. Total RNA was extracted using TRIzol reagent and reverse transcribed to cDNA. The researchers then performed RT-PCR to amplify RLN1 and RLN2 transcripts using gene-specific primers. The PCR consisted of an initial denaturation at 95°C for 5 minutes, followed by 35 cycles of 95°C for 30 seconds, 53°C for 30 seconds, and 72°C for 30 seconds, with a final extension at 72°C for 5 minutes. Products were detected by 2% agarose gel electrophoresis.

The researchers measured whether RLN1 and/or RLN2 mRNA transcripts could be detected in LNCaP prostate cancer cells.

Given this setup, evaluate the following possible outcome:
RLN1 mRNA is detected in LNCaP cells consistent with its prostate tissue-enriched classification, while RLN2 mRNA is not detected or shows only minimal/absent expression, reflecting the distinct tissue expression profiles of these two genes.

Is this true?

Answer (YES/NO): NO